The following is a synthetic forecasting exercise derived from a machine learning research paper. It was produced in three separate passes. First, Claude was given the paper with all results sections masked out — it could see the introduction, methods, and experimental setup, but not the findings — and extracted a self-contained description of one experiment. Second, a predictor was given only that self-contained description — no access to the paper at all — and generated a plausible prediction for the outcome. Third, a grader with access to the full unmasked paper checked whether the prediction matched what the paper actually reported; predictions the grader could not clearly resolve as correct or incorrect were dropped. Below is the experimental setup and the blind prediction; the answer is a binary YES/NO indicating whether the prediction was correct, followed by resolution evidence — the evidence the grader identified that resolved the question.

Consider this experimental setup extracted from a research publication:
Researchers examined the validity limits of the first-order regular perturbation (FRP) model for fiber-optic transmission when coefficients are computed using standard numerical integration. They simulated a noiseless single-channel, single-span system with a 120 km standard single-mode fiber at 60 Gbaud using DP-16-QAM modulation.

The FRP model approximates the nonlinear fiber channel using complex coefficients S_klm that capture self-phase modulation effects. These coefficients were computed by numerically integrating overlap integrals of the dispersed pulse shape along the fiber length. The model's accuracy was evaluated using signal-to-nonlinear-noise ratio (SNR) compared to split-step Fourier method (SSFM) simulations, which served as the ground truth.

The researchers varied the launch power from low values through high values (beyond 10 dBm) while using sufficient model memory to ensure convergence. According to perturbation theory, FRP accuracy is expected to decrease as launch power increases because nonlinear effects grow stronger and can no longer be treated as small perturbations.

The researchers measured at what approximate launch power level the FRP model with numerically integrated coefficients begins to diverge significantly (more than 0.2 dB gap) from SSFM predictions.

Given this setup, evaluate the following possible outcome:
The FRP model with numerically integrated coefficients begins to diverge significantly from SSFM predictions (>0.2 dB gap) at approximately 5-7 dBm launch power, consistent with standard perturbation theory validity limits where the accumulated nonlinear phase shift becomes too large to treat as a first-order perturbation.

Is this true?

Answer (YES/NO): NO